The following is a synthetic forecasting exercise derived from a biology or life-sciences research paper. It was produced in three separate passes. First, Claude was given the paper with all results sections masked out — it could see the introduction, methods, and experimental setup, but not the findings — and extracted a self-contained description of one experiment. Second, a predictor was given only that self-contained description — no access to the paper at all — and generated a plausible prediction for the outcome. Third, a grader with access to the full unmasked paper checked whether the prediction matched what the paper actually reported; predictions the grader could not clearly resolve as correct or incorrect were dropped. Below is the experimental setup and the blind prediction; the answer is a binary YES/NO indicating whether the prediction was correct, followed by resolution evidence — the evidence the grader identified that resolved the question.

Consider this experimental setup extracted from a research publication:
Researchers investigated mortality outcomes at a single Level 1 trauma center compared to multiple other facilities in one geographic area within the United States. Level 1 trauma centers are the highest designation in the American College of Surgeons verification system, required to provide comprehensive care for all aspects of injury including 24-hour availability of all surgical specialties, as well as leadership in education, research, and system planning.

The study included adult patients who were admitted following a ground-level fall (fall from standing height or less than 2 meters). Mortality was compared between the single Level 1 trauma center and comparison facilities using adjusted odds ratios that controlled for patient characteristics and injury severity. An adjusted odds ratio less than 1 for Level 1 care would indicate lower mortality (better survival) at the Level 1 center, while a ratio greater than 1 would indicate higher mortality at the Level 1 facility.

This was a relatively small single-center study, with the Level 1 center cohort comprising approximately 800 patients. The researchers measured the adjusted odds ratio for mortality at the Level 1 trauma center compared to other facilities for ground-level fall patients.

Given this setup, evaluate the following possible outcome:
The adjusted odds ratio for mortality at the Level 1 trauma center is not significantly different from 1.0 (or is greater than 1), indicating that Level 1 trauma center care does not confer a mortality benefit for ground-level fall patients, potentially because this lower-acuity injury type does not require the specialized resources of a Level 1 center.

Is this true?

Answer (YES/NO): NO